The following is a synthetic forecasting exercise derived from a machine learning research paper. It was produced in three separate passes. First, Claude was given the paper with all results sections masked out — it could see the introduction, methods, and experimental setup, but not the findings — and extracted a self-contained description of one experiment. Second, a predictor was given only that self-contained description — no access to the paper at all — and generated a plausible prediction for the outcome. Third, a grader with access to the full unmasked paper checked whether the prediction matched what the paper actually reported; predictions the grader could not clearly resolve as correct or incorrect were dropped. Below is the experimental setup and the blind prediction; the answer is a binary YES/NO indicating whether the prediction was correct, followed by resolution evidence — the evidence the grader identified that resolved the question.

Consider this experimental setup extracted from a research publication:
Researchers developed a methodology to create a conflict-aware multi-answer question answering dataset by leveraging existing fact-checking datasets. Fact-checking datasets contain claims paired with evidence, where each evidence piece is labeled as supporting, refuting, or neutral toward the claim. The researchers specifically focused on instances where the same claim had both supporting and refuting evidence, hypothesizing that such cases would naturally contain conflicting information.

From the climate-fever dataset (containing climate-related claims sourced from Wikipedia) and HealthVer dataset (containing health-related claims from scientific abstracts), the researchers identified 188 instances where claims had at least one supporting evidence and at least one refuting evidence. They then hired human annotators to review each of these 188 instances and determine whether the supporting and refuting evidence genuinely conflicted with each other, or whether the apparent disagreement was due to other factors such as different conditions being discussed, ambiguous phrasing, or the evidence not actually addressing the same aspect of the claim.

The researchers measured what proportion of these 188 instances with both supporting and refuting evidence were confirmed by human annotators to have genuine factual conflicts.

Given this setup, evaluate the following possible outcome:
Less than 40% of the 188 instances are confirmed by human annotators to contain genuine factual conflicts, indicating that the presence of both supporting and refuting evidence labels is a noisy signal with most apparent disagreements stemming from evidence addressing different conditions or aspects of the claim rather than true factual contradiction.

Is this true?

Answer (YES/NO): NO